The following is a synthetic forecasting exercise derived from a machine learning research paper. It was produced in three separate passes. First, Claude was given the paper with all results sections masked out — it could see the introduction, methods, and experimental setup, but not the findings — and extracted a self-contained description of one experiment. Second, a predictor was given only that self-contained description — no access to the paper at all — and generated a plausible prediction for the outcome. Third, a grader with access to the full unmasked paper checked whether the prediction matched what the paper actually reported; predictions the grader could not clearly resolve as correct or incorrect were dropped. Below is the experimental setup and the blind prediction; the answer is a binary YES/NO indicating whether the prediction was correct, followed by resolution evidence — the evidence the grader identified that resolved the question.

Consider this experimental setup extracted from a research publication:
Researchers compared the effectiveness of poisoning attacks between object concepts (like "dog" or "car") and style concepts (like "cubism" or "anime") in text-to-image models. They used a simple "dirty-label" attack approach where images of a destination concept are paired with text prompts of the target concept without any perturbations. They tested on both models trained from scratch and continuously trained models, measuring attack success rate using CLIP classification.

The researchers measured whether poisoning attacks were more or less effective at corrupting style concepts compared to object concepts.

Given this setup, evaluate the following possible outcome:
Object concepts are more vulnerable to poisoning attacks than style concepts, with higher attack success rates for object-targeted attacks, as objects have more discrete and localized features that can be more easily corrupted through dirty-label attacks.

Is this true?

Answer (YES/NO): NO